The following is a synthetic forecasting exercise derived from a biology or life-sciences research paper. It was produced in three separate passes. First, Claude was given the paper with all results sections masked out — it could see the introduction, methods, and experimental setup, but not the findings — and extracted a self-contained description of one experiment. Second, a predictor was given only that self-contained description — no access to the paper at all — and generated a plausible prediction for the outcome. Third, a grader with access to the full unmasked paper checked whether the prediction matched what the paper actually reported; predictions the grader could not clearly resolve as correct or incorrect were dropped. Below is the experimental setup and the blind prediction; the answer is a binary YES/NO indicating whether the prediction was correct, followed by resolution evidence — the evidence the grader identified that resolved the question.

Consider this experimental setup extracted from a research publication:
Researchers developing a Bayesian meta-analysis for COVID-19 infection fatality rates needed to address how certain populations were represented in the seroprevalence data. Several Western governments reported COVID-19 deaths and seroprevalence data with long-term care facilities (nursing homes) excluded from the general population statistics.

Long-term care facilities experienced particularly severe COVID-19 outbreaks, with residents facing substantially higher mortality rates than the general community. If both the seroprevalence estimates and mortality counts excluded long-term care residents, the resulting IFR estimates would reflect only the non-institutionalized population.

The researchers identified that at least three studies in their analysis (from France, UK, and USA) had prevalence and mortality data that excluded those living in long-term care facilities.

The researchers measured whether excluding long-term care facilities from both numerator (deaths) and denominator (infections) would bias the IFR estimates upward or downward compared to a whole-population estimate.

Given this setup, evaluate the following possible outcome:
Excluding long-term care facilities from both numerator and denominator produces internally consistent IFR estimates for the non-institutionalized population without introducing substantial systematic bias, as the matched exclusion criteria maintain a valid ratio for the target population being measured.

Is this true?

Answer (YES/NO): NO